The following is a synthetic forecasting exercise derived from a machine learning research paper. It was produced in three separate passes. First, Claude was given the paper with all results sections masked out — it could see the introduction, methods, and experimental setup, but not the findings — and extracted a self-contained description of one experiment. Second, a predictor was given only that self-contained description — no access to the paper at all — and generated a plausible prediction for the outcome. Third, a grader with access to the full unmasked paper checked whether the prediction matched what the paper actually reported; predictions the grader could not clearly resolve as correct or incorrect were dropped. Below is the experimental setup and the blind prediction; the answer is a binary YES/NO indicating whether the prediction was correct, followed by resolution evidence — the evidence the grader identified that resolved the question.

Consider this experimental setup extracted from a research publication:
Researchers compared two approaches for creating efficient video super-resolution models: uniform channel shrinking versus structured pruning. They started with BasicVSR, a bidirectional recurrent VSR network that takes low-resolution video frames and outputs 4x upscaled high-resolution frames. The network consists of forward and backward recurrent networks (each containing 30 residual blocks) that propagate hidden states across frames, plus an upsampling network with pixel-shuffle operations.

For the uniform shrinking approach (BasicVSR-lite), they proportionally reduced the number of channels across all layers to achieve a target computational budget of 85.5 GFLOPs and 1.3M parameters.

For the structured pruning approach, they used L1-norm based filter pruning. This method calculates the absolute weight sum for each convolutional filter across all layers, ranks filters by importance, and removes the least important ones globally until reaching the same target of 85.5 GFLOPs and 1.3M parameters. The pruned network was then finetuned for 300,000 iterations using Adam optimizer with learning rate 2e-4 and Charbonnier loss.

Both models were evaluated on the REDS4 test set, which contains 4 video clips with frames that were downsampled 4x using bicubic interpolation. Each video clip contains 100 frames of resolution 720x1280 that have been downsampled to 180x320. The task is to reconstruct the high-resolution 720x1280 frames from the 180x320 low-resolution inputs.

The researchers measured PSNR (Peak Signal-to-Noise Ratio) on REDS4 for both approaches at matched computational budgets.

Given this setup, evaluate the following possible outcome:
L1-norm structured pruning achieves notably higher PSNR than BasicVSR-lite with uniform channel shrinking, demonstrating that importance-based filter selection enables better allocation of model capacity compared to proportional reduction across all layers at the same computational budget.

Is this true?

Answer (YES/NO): NO